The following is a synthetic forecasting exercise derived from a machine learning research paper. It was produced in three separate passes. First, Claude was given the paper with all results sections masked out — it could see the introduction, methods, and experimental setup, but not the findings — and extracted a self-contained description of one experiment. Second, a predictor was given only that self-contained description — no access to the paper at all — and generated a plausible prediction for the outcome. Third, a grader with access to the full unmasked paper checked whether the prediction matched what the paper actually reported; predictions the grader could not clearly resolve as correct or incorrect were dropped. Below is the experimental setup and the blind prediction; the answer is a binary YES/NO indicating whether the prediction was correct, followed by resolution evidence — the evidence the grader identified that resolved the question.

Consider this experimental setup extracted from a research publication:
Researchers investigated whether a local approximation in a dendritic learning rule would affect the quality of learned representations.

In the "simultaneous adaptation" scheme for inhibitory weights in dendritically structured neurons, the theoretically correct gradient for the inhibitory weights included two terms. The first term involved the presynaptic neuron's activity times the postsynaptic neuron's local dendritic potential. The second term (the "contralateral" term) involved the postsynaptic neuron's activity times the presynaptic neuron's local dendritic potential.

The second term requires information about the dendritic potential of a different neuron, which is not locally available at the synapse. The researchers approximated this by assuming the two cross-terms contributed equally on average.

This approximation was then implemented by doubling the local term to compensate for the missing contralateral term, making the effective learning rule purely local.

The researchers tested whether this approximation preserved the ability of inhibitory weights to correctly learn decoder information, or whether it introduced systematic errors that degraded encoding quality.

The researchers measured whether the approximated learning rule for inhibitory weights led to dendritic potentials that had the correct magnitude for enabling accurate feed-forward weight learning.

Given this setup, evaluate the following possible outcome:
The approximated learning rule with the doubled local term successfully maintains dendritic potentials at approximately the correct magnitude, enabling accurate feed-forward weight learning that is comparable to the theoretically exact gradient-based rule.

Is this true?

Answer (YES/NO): YES